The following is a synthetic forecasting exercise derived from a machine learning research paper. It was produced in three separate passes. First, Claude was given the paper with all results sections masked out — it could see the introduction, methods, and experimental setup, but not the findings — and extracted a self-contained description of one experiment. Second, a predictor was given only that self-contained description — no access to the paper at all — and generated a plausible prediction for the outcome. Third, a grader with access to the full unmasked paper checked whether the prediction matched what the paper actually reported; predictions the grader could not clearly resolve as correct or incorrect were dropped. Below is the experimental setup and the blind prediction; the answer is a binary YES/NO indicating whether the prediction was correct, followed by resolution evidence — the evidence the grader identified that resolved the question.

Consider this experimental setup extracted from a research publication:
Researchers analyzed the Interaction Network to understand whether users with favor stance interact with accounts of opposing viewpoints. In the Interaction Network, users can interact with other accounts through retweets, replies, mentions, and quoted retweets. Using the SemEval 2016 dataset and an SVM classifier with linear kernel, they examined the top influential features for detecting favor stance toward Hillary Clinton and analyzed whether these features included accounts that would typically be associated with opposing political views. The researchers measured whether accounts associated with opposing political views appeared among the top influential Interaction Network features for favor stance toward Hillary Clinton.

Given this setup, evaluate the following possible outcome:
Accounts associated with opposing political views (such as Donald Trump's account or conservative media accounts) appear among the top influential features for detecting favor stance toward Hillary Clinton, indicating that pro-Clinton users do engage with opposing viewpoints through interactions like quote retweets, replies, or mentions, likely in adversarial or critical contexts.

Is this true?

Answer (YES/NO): YES